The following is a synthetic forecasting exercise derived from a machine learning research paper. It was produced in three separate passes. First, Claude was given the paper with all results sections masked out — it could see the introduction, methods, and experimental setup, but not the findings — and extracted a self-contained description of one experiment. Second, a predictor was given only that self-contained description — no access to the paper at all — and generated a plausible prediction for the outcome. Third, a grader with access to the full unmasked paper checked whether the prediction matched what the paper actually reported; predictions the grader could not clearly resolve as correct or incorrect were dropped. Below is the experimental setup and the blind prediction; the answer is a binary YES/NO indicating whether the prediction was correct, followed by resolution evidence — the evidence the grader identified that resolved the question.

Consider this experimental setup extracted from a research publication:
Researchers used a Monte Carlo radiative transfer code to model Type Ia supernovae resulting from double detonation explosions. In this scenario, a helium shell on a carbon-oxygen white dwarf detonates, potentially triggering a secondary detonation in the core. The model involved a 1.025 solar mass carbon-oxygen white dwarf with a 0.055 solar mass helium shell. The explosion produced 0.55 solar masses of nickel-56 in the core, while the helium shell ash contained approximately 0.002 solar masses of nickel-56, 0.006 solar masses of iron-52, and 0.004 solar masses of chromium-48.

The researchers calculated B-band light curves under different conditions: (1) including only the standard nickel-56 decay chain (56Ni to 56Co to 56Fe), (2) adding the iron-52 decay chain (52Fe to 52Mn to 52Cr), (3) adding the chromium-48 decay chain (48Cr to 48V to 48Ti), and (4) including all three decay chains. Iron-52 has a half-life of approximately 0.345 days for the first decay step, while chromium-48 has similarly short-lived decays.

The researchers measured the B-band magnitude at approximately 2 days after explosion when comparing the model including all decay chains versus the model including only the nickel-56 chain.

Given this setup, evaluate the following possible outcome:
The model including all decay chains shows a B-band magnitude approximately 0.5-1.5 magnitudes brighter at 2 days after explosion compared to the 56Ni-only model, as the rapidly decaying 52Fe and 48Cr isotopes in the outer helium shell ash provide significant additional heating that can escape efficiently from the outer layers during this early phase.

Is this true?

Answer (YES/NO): NO